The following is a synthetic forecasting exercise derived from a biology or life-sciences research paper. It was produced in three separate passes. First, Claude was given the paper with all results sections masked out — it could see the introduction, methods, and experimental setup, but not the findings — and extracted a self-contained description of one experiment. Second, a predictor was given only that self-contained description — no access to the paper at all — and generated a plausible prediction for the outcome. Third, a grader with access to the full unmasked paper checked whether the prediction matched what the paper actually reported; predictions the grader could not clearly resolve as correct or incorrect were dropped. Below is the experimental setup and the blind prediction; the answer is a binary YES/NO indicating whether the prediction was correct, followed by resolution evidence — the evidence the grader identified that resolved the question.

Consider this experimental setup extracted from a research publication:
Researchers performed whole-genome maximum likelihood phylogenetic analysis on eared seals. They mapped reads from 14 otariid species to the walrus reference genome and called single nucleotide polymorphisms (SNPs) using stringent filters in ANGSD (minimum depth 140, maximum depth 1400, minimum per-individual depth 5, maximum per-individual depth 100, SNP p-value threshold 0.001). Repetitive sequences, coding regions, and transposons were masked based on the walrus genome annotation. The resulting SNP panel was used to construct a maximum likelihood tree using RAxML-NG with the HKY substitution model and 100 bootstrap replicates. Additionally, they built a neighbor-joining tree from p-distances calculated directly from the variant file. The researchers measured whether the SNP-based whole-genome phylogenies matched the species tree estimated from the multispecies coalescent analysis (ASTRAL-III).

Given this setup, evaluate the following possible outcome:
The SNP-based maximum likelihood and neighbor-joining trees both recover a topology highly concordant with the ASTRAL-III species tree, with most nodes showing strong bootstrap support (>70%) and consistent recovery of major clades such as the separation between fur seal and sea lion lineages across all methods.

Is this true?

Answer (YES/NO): NO